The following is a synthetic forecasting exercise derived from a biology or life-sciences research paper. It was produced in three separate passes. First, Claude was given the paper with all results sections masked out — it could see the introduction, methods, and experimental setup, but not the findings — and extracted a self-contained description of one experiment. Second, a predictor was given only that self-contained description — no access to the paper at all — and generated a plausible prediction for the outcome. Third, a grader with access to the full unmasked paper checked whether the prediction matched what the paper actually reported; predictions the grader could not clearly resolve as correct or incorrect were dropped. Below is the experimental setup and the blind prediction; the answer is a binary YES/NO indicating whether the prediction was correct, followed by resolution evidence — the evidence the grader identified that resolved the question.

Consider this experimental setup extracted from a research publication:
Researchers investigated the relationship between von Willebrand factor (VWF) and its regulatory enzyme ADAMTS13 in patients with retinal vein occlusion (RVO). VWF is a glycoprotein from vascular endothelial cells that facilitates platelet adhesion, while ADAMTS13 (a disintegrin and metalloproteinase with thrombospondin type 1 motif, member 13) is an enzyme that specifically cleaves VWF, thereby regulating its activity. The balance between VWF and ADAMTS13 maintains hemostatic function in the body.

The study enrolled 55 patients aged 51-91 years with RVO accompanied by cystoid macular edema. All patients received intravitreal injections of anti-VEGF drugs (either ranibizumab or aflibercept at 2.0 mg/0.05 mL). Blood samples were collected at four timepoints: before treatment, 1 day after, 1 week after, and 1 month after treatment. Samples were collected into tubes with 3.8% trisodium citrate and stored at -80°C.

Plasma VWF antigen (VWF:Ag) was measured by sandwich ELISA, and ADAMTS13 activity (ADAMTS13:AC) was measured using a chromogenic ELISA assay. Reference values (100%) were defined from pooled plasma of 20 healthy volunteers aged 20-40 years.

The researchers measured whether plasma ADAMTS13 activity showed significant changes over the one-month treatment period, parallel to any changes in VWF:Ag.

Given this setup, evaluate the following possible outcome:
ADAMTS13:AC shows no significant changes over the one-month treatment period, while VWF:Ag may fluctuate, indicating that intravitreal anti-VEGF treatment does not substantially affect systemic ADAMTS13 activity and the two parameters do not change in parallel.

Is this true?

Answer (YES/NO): YES